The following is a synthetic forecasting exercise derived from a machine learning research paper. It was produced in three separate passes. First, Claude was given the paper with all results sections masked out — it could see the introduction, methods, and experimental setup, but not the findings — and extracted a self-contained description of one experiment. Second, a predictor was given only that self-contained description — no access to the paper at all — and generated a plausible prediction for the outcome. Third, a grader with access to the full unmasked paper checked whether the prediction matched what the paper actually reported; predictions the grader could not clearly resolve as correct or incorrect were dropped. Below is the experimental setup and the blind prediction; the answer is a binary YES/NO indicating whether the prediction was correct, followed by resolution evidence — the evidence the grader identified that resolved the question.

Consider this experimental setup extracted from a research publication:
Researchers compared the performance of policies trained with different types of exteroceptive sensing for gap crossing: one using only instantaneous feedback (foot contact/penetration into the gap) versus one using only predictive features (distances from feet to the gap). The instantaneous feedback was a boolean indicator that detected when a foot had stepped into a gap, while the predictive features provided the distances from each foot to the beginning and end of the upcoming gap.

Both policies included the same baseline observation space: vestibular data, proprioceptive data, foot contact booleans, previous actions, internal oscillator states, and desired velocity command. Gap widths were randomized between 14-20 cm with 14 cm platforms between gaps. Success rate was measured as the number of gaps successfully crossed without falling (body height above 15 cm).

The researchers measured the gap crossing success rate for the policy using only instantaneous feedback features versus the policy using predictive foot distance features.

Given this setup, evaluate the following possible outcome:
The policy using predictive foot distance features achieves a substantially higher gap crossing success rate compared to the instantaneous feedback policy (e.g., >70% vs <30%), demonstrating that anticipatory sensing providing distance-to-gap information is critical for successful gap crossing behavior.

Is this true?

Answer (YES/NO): YES